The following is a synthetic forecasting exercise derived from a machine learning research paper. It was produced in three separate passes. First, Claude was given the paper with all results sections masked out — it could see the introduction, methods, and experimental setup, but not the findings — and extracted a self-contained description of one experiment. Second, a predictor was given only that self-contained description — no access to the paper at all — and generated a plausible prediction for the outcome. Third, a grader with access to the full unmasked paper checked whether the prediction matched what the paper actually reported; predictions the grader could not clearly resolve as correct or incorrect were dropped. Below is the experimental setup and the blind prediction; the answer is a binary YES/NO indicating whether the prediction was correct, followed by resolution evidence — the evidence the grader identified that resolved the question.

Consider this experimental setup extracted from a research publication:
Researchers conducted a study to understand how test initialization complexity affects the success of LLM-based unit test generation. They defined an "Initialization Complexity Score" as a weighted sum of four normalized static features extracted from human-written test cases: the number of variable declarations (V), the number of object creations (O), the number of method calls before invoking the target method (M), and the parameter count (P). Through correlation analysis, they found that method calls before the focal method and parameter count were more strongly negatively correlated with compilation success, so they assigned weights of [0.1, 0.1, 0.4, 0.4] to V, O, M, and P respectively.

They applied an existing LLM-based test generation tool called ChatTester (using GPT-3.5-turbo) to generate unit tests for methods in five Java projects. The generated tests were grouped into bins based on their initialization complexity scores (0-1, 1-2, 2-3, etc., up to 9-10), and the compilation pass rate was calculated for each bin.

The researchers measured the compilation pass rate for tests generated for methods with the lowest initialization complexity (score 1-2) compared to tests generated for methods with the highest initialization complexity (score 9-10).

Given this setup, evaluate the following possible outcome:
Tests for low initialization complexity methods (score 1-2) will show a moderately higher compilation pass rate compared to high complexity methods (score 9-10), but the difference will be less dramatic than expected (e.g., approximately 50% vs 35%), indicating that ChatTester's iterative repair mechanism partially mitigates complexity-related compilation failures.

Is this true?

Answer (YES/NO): NO